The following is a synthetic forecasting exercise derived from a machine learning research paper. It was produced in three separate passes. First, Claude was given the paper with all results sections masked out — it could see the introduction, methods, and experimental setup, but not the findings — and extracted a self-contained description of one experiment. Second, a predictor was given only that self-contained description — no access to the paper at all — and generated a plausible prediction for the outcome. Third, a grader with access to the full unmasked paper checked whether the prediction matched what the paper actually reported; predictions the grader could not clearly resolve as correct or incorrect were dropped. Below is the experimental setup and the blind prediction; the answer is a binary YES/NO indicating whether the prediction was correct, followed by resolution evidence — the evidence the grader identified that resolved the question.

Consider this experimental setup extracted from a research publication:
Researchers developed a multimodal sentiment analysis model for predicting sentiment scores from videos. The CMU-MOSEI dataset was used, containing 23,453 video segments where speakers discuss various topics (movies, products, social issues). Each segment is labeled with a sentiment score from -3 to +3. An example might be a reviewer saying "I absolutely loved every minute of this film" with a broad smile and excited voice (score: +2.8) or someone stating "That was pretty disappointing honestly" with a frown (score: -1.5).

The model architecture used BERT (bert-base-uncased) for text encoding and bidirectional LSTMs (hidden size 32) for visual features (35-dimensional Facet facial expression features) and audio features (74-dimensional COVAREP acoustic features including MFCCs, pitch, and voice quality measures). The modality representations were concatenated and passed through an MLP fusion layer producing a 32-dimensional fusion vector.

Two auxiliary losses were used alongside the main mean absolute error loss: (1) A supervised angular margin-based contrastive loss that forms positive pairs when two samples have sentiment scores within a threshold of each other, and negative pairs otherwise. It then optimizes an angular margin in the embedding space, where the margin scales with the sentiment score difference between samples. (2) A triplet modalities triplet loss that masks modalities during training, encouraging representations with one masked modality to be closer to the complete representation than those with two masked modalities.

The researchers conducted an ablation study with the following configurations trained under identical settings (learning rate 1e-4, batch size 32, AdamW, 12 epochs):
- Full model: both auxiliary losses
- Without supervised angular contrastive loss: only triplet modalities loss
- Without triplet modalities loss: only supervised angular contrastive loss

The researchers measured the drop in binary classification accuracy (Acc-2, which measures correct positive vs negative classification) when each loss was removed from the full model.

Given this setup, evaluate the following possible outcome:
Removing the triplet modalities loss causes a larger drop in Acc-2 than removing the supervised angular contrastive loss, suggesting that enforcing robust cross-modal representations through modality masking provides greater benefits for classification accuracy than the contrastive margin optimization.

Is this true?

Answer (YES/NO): NO